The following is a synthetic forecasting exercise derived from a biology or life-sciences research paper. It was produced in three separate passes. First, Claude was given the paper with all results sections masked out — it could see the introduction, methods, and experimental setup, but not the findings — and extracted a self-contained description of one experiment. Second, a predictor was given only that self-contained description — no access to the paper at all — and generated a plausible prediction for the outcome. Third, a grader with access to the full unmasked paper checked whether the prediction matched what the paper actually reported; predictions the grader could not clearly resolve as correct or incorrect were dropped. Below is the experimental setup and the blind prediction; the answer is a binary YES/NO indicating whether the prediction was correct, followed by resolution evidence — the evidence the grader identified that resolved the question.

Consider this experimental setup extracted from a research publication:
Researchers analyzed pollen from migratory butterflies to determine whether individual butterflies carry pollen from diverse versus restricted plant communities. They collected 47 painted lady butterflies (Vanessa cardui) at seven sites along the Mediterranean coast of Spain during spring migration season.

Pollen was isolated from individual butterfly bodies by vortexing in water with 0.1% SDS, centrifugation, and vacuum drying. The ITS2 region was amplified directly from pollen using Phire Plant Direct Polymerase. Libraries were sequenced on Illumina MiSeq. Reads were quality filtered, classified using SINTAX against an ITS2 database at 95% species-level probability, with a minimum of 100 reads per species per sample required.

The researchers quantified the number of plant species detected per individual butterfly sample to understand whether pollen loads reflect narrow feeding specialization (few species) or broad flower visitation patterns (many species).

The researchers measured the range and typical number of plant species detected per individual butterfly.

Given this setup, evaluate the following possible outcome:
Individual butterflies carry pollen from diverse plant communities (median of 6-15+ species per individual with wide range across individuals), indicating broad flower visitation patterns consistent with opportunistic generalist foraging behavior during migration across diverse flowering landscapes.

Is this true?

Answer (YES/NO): YES